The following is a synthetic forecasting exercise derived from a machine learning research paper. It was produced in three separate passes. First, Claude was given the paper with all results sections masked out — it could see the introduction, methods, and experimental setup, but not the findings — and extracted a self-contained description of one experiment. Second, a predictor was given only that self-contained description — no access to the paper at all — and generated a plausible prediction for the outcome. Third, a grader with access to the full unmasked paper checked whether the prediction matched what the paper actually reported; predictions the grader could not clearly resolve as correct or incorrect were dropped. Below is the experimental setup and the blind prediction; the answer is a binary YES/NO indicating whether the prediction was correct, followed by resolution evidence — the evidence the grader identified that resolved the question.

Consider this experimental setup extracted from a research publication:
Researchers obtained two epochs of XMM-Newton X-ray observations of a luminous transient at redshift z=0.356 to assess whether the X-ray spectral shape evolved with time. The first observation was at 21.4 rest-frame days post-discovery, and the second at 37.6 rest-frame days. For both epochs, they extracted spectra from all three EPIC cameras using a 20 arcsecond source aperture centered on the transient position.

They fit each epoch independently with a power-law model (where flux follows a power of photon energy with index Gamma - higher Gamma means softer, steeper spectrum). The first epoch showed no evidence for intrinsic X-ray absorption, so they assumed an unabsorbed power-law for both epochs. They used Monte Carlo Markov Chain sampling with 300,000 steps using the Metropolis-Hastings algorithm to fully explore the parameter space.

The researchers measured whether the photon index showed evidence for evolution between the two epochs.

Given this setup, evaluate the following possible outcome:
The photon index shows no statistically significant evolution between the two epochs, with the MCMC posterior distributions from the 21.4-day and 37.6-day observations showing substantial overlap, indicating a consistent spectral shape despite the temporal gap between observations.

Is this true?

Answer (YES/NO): NO